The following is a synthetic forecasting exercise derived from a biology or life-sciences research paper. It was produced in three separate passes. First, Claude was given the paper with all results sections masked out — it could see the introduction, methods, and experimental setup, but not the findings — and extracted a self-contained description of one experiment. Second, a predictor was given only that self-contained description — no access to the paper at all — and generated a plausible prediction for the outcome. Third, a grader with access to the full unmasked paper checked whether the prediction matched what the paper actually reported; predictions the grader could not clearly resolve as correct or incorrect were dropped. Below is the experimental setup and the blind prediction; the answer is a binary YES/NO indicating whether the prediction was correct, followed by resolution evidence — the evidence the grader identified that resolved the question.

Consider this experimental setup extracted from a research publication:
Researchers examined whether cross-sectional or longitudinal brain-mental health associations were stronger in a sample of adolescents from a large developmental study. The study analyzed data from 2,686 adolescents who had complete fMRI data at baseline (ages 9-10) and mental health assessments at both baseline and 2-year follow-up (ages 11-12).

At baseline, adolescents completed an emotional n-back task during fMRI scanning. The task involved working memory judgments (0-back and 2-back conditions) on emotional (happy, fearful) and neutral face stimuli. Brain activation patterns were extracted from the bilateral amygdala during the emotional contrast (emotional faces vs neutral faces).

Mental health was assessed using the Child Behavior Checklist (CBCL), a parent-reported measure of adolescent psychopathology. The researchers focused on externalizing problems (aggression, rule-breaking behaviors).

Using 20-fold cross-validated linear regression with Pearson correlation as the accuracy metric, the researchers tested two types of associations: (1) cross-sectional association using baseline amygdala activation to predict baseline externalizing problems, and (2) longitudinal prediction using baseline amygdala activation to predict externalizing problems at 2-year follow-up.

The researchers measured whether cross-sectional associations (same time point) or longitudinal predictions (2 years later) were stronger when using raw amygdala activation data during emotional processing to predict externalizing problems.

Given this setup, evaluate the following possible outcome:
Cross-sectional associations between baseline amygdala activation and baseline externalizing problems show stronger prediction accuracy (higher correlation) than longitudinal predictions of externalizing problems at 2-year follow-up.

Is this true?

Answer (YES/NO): YES